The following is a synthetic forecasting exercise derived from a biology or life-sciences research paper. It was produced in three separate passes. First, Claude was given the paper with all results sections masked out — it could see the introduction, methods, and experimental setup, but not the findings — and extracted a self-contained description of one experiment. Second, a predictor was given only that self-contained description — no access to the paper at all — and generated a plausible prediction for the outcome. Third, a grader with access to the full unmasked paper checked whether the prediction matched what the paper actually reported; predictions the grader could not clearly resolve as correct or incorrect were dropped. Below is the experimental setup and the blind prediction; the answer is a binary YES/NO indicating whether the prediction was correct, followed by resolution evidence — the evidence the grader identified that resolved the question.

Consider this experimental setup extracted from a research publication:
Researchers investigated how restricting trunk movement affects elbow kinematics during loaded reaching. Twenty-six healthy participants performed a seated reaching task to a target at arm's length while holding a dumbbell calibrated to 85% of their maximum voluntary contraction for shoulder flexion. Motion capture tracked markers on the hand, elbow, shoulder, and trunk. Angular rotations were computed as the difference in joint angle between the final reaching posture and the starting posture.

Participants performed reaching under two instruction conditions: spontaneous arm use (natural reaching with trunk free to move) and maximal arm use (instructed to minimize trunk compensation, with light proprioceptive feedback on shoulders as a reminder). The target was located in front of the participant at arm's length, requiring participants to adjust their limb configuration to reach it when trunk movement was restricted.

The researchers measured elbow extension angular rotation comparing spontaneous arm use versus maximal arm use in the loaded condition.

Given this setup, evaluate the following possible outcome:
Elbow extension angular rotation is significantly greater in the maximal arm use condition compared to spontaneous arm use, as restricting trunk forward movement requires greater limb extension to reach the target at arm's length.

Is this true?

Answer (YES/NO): YES